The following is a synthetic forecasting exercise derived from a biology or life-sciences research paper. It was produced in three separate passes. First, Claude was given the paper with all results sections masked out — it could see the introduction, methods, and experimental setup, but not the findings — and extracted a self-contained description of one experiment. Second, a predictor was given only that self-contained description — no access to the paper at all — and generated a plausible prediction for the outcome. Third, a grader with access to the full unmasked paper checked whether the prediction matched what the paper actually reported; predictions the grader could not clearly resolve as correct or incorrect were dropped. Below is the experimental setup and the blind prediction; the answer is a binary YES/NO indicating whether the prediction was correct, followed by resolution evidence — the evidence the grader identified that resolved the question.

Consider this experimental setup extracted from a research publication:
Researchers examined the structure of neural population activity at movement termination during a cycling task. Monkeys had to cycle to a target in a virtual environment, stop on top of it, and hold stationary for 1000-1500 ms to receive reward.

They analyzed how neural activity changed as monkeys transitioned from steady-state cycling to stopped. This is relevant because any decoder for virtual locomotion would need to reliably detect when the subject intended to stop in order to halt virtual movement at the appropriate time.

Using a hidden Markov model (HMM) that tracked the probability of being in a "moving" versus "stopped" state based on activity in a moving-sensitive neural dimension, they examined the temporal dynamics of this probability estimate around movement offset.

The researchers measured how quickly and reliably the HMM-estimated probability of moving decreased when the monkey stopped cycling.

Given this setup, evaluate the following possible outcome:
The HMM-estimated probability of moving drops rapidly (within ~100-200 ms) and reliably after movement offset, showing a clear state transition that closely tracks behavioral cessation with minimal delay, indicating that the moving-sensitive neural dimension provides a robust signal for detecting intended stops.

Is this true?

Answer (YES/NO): YES